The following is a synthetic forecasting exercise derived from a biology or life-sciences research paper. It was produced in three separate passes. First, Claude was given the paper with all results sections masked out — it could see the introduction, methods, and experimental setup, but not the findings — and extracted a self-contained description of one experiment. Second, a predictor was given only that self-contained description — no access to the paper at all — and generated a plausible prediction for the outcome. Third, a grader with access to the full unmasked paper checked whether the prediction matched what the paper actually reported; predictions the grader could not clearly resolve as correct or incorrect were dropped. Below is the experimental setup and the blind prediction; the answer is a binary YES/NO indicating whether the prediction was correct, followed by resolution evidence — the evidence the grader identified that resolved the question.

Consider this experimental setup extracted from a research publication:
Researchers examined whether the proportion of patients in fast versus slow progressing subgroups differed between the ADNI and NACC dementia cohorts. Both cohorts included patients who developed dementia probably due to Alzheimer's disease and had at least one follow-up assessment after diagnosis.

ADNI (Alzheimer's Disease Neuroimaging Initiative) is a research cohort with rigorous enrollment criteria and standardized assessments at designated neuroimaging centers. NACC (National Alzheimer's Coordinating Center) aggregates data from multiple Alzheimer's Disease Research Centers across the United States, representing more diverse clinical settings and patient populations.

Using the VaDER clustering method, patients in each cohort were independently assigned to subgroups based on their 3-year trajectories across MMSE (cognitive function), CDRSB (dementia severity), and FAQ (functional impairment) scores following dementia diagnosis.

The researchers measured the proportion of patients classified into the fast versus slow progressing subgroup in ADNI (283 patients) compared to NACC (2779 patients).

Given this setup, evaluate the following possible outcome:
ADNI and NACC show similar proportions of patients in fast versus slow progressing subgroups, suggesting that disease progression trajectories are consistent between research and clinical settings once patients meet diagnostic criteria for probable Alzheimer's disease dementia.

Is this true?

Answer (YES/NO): YES